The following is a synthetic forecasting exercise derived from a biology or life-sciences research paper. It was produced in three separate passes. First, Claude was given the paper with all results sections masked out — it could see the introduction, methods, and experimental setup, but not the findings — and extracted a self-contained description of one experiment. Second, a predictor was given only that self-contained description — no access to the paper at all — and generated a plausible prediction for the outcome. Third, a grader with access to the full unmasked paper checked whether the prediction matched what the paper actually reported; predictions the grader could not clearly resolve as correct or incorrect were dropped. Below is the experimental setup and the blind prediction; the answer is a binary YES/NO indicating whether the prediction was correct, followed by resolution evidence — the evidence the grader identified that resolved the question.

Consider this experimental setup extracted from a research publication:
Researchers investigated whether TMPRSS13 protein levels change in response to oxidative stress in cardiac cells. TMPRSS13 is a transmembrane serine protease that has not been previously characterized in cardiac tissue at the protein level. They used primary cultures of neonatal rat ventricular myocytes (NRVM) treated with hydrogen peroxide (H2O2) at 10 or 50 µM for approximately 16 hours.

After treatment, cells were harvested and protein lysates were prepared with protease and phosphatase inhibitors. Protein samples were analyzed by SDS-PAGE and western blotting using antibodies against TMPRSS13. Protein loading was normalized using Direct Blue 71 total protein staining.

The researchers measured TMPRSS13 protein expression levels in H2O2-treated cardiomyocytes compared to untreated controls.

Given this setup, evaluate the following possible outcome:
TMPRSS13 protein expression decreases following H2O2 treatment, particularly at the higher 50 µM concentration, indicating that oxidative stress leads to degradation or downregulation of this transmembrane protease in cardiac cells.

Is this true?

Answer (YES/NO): NO